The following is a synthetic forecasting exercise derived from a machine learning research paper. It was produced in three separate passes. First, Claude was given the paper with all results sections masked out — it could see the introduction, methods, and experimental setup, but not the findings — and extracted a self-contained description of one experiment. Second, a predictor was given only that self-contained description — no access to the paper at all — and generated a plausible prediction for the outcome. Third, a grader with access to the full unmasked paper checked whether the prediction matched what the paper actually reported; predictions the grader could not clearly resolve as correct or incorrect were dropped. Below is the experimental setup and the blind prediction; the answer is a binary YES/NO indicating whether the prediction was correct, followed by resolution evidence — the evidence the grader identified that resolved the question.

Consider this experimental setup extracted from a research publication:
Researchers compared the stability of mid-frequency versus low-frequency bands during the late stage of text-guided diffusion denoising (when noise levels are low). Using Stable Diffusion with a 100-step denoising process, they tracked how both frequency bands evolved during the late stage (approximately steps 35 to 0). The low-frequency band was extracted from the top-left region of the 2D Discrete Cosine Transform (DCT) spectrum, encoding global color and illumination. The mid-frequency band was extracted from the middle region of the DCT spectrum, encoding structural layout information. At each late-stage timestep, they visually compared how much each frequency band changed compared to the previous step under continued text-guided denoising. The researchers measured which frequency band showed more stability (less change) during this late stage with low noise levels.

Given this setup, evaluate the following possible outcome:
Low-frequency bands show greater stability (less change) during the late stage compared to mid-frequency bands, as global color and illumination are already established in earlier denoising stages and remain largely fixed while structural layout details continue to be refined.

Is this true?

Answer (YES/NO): NO